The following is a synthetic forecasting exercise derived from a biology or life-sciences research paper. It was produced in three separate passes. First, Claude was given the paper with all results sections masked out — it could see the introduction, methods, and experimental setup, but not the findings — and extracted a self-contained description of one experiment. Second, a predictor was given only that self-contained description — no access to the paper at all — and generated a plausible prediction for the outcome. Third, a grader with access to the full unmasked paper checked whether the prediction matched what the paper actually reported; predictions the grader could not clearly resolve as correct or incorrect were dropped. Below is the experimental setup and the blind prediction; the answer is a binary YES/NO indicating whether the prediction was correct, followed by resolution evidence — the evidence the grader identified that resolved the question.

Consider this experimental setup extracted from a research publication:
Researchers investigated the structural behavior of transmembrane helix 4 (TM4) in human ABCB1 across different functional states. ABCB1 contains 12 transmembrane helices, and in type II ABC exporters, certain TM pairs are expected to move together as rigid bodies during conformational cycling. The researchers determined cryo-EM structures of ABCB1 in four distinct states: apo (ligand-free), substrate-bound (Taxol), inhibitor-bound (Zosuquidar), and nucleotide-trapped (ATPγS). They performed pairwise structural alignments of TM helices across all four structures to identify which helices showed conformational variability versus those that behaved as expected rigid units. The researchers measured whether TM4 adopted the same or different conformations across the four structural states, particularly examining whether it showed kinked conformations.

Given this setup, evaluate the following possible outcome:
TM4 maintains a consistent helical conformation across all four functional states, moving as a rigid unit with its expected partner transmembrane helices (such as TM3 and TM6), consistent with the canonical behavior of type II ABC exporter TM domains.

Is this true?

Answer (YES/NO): NO